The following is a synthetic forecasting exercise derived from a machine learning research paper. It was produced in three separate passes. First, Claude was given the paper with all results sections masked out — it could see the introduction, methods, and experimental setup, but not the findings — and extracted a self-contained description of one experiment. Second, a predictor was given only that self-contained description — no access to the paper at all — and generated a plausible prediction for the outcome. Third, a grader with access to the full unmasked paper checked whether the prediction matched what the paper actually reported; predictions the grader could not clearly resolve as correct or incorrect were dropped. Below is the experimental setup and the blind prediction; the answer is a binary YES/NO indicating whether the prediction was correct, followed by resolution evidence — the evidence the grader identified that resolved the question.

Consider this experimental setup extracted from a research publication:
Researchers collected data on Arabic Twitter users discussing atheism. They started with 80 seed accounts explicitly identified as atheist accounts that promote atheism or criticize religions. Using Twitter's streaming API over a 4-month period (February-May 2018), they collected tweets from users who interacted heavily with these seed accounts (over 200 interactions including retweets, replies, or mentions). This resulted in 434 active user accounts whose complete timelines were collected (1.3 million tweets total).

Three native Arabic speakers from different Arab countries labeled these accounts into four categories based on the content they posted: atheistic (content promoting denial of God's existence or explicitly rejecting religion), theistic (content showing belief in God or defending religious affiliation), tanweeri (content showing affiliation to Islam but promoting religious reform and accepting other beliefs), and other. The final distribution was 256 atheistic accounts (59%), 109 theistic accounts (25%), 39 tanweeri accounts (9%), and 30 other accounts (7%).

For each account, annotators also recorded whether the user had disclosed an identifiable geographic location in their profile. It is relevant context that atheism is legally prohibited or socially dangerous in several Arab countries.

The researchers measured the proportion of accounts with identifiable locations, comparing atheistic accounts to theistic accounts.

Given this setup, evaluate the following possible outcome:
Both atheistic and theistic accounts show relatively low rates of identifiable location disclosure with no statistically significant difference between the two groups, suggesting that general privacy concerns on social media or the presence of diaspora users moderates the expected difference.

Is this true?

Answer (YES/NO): NO